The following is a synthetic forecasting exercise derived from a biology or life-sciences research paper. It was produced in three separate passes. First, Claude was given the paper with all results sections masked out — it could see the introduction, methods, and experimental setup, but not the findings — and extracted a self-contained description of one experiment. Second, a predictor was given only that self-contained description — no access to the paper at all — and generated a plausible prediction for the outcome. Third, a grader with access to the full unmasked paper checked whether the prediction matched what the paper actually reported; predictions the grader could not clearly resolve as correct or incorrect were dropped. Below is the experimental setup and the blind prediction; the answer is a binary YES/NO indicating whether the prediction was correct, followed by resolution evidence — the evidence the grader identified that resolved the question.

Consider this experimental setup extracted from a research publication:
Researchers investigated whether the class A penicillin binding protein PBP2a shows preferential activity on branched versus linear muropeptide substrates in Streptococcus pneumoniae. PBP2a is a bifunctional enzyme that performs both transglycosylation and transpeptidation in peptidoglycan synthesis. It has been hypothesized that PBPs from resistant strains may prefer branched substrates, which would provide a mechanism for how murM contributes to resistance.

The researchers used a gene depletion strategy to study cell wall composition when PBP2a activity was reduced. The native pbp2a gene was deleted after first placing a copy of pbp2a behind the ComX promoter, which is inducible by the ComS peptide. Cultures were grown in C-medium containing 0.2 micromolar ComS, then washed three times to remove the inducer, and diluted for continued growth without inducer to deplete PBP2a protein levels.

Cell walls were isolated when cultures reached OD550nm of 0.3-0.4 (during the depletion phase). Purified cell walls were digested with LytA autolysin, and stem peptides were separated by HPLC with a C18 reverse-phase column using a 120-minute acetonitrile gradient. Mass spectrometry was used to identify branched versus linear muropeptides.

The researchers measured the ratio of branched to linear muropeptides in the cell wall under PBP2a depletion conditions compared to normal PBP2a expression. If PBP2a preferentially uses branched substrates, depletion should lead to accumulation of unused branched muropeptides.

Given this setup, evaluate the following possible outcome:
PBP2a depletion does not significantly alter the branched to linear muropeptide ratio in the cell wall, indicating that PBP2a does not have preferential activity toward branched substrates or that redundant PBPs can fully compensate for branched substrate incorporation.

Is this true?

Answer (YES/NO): YES